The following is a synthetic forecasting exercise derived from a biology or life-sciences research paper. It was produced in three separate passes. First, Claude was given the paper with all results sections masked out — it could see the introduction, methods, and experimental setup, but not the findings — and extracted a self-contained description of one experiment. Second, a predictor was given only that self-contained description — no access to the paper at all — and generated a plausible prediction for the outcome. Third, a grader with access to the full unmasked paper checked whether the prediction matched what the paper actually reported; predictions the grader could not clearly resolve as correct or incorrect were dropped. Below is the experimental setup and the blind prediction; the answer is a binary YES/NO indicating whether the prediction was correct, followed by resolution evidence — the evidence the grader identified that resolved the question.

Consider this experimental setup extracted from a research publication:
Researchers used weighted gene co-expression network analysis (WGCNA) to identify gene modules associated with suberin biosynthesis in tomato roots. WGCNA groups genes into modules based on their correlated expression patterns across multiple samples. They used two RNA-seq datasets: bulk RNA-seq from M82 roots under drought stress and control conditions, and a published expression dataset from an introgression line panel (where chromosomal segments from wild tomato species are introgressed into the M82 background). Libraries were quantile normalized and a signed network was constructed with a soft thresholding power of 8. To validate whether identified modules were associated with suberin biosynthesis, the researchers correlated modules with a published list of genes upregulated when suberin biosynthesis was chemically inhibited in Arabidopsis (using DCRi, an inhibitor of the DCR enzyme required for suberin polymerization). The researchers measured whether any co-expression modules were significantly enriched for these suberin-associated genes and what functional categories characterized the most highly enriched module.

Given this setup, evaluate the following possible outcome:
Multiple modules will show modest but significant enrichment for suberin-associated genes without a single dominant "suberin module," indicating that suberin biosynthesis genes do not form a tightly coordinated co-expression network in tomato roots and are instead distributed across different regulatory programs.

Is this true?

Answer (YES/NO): NO